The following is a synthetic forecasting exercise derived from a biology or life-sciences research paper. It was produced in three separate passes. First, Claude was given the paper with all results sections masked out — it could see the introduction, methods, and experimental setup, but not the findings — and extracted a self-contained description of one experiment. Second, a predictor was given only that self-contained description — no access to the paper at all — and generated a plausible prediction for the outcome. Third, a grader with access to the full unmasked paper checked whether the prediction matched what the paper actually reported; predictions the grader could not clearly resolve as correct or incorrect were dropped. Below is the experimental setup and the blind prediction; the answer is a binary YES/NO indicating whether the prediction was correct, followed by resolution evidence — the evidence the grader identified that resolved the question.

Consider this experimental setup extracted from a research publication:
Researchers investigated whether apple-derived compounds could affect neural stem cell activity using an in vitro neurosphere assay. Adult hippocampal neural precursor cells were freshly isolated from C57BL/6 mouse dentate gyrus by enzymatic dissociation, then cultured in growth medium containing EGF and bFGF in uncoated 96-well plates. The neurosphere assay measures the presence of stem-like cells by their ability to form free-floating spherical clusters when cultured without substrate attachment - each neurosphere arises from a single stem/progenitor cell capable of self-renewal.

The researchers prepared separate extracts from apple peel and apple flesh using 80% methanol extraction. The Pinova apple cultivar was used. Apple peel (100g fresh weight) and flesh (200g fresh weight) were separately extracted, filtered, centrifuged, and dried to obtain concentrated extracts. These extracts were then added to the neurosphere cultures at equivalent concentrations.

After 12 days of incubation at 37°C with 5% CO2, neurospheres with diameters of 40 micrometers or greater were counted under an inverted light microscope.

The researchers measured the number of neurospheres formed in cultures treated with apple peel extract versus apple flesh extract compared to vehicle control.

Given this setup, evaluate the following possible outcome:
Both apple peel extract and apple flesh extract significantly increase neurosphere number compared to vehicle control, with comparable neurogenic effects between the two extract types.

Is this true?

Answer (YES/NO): YES